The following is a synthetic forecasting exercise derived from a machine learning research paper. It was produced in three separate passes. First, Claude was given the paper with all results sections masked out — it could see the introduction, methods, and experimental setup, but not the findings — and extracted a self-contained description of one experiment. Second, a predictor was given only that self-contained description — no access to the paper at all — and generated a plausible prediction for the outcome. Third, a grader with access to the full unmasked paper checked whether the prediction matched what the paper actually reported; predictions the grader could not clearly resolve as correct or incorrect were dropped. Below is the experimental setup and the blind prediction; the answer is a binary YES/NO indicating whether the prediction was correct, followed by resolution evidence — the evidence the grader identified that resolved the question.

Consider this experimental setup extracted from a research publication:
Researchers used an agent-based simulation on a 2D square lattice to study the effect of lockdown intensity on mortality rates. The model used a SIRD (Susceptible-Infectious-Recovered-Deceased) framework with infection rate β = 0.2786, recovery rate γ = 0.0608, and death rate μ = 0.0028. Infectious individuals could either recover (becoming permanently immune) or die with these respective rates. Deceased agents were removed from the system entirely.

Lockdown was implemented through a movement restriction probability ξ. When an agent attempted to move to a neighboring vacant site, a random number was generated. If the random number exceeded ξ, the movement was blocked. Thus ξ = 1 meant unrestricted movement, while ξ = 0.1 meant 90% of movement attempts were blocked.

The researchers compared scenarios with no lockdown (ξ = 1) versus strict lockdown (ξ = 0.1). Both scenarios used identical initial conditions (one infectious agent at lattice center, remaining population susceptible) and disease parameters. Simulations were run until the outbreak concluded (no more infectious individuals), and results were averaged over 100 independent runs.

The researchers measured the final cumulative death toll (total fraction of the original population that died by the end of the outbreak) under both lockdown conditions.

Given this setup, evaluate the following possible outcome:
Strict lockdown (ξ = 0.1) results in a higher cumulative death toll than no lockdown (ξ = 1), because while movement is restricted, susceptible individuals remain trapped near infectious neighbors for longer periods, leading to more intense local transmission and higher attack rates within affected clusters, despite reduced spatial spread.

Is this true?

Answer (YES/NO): NO